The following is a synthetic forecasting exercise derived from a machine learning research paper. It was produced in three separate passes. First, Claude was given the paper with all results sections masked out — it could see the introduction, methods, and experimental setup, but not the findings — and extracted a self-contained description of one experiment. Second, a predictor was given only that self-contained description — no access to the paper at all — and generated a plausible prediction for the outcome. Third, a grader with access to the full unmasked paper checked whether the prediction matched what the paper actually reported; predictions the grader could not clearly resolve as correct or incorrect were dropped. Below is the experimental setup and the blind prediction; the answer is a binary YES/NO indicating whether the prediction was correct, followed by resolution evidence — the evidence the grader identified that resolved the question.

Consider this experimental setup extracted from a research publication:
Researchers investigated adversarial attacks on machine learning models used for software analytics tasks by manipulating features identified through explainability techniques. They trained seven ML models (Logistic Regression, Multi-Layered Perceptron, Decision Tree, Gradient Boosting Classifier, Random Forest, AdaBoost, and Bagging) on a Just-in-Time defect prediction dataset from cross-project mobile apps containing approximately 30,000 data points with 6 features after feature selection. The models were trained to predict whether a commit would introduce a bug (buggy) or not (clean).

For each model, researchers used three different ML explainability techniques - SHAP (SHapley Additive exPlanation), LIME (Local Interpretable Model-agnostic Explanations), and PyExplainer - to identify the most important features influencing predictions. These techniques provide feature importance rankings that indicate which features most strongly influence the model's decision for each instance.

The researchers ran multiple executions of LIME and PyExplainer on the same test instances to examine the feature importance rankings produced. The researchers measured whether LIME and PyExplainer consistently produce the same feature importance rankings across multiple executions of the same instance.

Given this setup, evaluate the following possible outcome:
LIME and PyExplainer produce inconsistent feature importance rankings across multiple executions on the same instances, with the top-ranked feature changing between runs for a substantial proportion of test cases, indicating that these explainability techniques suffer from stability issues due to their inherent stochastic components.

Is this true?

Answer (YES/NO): NO